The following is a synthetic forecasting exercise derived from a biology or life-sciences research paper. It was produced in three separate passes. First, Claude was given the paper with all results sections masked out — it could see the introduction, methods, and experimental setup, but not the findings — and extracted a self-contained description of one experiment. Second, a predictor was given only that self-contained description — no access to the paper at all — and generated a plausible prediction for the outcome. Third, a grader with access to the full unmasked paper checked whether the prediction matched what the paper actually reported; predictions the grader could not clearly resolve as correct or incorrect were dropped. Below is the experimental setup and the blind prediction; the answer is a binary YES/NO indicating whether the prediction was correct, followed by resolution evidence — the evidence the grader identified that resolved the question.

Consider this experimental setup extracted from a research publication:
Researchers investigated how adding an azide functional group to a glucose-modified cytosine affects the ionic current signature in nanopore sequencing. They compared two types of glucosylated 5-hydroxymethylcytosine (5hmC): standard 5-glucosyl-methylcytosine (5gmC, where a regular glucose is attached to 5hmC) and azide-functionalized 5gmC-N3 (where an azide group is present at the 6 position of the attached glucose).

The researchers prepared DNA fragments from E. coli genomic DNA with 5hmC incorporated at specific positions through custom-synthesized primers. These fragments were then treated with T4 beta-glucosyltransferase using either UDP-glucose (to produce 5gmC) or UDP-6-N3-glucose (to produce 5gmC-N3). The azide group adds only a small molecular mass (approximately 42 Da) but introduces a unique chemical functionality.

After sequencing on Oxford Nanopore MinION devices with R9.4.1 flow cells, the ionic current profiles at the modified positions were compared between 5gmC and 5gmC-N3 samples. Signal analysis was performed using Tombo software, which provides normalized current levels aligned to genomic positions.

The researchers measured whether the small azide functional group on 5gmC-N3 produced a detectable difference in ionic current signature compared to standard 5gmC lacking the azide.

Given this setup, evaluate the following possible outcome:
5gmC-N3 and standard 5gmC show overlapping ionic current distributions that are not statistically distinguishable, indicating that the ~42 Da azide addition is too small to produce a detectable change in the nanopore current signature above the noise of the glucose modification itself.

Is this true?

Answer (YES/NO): NO